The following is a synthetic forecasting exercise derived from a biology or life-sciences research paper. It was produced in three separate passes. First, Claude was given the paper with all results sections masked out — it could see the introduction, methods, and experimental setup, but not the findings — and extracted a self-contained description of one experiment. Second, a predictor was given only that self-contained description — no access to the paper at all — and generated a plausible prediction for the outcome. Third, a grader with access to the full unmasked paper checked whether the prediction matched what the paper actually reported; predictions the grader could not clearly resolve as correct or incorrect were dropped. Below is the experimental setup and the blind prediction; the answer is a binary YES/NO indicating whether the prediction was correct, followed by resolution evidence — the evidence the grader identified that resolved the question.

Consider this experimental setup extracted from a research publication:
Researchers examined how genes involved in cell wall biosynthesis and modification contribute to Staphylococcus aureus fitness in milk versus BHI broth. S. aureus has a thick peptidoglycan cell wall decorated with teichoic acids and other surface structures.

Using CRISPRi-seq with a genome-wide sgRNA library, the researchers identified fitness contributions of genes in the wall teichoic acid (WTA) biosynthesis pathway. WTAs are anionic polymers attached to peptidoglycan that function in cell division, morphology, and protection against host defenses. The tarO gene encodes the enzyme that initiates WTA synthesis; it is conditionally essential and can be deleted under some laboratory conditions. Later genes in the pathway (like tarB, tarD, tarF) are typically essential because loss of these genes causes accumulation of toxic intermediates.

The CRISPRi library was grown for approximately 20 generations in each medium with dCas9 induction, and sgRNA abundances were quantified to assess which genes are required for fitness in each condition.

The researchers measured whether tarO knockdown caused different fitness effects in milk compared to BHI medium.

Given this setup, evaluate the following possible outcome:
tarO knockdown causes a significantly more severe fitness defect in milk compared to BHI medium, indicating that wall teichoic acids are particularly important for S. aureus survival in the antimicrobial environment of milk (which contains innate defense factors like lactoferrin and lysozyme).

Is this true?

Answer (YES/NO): NO